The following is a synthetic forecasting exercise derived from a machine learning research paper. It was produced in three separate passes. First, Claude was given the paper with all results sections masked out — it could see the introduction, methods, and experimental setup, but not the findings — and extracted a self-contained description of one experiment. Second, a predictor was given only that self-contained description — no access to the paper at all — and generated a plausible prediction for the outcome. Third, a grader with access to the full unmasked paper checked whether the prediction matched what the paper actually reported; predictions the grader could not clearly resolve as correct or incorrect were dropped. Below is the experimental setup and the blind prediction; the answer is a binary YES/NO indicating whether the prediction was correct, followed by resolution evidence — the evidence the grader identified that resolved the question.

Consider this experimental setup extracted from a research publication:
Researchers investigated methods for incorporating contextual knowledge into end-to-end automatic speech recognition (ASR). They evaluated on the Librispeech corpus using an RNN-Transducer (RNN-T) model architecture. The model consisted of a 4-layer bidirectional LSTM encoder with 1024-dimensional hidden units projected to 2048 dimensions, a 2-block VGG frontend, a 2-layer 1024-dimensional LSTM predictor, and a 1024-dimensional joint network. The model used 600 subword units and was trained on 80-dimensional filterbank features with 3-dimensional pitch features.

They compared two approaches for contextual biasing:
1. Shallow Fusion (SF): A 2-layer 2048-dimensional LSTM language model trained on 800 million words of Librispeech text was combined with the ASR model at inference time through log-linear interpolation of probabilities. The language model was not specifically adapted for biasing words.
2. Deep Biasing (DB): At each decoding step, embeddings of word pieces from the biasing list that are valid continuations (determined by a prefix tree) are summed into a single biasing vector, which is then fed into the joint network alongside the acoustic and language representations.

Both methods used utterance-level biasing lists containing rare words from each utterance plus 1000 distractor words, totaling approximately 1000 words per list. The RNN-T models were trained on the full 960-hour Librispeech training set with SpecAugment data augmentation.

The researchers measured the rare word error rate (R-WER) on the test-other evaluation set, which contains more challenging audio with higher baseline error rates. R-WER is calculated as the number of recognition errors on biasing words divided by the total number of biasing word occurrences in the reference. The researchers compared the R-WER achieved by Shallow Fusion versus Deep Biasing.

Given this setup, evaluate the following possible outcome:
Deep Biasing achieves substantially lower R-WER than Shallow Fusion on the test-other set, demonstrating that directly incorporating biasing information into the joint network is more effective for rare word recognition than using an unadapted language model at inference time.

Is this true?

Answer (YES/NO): NO